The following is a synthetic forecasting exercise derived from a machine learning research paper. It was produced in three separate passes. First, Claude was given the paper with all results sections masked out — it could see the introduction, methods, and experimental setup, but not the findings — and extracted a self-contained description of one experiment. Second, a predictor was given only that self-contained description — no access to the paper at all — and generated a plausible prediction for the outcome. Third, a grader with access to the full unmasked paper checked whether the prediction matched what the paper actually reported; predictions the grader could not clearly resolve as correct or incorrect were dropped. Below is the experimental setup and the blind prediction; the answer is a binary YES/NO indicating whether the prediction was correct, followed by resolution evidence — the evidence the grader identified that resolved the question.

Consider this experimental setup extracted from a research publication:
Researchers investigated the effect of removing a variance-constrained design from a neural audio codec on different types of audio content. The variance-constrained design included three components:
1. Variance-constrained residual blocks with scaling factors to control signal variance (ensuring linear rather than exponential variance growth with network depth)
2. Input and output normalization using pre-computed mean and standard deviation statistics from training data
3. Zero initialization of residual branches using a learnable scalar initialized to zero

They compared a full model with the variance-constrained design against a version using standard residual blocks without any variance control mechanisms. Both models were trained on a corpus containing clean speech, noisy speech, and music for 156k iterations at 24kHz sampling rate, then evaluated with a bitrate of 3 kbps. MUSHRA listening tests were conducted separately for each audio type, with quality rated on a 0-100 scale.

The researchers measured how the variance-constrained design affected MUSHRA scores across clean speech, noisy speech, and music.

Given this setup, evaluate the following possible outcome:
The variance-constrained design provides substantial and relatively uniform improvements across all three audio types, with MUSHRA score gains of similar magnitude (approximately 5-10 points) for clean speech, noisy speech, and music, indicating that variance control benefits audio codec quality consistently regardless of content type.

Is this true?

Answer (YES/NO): NO